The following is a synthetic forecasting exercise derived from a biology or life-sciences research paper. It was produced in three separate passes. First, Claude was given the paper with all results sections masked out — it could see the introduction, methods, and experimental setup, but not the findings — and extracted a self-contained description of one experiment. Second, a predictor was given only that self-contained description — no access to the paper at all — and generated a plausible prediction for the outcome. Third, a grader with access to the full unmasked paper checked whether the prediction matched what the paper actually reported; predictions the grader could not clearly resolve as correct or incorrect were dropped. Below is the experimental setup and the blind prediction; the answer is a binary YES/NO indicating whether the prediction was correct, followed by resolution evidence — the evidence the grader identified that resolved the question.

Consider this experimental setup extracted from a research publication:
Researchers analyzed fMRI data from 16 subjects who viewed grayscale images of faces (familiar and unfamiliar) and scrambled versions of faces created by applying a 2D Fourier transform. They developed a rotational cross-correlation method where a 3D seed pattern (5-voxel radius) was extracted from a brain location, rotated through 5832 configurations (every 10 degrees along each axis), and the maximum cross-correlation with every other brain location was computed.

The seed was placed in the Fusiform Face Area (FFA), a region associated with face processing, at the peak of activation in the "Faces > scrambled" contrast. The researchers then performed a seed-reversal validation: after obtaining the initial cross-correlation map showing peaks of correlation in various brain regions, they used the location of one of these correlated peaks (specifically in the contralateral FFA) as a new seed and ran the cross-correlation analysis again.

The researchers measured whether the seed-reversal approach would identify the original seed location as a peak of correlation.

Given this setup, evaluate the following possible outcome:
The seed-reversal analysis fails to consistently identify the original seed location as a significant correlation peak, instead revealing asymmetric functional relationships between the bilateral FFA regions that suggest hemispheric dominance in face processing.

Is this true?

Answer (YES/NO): NO